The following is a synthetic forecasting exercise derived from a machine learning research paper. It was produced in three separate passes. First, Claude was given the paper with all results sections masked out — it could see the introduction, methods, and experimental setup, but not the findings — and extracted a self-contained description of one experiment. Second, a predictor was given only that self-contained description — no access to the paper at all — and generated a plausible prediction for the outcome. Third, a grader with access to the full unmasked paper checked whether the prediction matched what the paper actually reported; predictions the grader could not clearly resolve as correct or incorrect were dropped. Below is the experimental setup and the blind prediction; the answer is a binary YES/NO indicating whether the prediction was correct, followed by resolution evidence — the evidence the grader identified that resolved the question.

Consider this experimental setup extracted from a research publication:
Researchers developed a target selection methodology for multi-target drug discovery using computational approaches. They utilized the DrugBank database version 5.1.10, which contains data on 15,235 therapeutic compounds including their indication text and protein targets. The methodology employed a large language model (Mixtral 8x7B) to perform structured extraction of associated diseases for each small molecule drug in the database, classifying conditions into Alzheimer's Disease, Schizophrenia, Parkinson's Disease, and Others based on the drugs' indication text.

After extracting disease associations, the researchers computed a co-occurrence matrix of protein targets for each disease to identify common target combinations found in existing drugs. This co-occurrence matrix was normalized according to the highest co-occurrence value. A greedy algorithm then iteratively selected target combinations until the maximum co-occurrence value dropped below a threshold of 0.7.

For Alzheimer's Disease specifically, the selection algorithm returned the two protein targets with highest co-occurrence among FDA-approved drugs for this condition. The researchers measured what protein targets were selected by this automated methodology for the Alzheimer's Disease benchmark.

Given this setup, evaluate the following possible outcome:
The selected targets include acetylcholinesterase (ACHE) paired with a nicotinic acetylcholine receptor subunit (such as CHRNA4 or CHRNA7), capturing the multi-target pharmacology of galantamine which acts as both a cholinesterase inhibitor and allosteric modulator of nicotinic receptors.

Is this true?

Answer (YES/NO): NO